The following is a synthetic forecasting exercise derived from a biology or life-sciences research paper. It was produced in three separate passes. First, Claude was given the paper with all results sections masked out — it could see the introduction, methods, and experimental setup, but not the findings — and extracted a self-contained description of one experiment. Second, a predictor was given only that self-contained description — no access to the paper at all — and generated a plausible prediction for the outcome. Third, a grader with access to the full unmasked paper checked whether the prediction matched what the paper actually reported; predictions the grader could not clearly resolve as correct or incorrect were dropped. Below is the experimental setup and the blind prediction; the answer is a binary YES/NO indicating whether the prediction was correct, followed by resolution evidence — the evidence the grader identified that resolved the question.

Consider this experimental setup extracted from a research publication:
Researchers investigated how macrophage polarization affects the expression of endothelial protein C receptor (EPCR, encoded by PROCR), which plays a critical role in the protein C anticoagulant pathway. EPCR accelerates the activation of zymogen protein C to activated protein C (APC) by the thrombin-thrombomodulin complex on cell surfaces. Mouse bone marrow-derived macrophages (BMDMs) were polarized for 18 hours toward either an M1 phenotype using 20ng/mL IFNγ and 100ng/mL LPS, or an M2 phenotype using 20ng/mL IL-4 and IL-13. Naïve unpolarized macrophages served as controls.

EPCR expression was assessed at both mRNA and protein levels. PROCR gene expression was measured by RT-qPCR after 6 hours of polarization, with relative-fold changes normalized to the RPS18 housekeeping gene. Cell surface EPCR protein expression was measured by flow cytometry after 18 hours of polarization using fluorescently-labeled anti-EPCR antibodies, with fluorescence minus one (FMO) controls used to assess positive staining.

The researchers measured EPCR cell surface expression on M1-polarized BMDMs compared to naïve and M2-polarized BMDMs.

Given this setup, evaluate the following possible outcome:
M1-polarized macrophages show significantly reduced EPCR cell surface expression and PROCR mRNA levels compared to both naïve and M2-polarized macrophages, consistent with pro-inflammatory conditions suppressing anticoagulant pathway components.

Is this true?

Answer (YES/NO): NO